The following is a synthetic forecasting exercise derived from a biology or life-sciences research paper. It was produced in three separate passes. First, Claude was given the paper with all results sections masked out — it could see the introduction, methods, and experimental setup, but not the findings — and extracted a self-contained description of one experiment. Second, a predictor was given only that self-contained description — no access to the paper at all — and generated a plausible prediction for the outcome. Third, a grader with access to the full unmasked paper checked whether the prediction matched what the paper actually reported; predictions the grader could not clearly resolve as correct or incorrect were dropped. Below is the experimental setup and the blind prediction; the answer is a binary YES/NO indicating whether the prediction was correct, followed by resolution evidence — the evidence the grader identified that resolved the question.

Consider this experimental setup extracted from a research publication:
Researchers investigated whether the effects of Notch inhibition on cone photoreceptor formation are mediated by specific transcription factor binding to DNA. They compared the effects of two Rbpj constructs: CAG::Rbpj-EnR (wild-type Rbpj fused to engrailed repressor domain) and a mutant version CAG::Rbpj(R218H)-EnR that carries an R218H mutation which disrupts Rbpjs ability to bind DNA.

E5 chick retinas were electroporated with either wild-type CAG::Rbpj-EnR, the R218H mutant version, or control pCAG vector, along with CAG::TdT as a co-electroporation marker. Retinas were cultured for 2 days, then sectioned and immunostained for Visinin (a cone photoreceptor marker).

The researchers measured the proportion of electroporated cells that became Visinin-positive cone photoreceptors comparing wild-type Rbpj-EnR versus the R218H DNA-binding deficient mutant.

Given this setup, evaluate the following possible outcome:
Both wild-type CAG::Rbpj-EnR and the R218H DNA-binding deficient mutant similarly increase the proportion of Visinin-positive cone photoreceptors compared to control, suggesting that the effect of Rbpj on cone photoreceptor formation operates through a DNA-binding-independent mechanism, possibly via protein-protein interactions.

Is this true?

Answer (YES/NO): YES